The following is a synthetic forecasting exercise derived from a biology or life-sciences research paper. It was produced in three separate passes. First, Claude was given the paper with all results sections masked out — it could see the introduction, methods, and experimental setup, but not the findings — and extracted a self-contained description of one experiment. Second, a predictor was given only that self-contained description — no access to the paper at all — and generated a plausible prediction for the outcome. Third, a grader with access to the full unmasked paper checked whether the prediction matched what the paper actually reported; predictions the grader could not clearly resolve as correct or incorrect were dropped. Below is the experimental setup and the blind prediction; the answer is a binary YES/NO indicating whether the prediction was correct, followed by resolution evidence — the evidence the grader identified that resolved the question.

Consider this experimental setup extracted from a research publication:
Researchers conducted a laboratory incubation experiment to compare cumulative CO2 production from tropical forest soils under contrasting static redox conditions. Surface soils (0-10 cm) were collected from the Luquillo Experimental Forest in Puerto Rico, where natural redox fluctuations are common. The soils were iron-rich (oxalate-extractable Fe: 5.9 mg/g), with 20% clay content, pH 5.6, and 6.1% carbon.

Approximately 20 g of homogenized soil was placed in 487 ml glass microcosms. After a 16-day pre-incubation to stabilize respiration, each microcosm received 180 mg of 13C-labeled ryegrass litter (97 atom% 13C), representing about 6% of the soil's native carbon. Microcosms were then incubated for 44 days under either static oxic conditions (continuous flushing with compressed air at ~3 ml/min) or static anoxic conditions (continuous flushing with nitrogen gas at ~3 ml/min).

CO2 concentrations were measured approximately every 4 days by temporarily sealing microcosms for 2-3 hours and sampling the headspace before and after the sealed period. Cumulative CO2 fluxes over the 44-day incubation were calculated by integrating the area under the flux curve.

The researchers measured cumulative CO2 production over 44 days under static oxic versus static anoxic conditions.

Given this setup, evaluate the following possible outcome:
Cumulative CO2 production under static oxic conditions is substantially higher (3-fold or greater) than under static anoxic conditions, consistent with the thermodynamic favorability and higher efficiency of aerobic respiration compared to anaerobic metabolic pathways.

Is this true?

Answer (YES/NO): NO